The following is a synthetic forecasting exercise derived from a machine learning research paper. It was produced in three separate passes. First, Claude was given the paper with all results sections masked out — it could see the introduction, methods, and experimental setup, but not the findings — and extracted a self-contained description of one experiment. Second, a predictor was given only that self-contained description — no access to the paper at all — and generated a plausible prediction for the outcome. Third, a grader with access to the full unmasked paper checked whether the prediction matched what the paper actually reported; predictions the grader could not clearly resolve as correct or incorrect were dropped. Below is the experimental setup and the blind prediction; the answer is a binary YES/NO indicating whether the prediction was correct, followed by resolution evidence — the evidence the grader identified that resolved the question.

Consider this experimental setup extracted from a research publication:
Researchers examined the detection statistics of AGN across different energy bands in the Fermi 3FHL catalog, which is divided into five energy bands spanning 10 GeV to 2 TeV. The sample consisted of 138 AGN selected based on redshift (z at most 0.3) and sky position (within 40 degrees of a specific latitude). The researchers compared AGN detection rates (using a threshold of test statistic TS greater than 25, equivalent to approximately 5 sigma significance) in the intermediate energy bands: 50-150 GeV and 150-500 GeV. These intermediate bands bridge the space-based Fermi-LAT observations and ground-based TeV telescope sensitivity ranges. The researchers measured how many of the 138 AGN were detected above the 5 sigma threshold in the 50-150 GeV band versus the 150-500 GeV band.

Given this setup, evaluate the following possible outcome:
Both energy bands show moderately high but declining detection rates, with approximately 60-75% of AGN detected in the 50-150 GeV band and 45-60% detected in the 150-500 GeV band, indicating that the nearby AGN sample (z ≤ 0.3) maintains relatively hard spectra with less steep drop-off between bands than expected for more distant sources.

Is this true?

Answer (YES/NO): NO